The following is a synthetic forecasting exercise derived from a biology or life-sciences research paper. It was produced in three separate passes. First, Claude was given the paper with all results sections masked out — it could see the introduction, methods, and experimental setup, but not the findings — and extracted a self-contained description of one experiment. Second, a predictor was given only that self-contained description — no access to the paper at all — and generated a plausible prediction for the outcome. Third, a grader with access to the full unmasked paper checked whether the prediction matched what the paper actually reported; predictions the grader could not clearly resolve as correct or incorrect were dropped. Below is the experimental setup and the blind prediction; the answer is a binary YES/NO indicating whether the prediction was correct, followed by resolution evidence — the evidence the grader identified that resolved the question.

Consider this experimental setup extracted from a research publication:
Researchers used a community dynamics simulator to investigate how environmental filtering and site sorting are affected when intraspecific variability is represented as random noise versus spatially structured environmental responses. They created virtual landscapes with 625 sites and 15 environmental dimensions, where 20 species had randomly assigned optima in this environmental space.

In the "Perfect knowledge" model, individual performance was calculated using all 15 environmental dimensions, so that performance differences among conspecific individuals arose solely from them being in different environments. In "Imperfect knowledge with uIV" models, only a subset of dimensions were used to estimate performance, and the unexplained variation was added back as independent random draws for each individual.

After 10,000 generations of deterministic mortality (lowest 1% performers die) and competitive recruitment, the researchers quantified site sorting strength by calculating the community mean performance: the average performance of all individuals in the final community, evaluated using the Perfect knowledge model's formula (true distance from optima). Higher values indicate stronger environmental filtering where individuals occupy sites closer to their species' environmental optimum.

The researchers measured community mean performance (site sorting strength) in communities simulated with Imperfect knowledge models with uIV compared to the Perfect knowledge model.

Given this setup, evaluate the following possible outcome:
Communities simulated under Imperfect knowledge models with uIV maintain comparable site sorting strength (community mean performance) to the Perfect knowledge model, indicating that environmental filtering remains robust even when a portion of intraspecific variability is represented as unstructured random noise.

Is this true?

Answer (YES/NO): NO